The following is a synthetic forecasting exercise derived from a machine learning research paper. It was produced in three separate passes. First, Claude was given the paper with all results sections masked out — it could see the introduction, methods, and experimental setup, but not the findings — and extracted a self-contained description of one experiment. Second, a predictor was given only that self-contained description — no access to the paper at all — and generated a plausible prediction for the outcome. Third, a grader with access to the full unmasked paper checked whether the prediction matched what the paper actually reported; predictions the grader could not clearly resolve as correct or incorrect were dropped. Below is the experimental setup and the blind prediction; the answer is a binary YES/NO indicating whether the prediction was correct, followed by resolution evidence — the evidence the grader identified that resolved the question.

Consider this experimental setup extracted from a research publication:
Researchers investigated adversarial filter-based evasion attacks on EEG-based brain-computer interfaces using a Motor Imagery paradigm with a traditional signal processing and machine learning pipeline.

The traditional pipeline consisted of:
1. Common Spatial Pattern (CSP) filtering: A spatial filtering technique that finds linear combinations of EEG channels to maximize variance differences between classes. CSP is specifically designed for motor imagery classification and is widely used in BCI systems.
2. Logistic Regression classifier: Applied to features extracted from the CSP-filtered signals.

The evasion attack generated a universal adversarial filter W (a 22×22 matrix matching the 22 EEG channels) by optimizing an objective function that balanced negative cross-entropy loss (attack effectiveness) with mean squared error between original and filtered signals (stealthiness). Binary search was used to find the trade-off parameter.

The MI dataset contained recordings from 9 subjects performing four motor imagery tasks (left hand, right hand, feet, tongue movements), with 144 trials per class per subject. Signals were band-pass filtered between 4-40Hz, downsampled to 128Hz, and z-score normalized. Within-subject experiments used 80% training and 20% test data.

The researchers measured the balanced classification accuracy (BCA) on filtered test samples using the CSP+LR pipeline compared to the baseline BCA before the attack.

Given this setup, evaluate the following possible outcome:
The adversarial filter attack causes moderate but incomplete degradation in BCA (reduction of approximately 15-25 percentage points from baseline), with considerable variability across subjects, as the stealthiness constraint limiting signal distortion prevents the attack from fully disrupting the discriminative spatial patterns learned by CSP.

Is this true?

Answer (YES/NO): NO